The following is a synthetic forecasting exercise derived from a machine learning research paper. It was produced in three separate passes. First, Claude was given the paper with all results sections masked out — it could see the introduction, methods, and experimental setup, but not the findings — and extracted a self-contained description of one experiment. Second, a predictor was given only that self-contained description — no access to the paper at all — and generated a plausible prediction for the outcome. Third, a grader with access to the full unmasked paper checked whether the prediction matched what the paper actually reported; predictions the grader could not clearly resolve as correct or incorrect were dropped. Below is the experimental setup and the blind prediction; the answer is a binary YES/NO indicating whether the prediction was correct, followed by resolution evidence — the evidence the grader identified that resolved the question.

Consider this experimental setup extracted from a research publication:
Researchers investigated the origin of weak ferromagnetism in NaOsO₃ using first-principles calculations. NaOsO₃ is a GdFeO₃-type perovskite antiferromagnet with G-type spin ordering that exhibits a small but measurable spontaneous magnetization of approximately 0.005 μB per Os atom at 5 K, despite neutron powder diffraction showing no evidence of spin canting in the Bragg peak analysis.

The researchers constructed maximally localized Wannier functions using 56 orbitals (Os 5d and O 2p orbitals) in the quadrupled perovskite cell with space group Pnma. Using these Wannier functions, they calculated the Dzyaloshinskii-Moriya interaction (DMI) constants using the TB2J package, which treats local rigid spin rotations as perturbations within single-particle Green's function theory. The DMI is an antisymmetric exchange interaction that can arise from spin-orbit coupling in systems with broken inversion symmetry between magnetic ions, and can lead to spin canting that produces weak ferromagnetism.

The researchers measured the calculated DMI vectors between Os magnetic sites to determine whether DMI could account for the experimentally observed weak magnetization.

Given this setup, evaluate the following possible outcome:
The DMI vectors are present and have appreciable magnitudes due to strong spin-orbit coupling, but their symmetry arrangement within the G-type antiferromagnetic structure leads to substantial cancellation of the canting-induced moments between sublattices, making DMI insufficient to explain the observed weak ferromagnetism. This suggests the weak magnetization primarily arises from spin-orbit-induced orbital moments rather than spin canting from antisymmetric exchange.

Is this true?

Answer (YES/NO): NO